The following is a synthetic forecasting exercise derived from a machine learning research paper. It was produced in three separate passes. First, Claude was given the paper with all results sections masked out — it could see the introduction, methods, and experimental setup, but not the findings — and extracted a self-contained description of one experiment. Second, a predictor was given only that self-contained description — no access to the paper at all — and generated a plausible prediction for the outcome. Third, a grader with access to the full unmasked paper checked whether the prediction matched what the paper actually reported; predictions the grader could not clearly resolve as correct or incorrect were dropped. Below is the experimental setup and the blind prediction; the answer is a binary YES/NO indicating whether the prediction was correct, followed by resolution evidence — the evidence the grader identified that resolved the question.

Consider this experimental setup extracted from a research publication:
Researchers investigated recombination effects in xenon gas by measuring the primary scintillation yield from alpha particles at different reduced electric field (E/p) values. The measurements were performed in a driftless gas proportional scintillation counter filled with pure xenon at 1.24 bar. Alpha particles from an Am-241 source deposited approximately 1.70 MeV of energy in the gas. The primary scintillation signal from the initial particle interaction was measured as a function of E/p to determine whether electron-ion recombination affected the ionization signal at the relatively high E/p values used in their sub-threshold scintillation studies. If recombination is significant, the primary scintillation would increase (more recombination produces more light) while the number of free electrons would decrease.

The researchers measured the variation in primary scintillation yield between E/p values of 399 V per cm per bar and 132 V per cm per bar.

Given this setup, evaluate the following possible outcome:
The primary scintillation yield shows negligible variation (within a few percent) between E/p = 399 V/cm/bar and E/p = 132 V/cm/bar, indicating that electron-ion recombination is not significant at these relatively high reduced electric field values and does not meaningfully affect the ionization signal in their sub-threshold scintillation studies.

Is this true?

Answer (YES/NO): YES